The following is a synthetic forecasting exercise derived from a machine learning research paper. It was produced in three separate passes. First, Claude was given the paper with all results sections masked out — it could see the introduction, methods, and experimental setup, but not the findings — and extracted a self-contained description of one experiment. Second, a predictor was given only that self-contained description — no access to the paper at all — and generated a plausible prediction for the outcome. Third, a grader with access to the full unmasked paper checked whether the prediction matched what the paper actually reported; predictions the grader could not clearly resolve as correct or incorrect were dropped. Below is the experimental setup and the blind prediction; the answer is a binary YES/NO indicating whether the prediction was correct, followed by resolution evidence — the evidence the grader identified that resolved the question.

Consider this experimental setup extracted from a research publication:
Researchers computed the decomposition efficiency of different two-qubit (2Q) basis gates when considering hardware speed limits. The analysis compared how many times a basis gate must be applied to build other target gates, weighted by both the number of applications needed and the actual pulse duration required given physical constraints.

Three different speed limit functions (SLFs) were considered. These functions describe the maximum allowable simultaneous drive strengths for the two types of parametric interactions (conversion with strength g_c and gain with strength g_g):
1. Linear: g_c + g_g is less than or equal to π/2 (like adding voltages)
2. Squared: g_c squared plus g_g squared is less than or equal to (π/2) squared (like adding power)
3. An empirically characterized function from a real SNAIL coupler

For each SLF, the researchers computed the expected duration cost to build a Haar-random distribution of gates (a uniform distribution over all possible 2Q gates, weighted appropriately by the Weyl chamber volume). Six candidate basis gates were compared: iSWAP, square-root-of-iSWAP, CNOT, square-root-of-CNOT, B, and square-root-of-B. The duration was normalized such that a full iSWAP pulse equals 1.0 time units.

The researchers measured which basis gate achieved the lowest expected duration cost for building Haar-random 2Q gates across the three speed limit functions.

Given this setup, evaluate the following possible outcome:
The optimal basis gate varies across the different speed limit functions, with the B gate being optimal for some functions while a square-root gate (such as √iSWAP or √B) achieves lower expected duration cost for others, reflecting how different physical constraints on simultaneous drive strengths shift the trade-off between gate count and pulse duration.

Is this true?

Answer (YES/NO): NO